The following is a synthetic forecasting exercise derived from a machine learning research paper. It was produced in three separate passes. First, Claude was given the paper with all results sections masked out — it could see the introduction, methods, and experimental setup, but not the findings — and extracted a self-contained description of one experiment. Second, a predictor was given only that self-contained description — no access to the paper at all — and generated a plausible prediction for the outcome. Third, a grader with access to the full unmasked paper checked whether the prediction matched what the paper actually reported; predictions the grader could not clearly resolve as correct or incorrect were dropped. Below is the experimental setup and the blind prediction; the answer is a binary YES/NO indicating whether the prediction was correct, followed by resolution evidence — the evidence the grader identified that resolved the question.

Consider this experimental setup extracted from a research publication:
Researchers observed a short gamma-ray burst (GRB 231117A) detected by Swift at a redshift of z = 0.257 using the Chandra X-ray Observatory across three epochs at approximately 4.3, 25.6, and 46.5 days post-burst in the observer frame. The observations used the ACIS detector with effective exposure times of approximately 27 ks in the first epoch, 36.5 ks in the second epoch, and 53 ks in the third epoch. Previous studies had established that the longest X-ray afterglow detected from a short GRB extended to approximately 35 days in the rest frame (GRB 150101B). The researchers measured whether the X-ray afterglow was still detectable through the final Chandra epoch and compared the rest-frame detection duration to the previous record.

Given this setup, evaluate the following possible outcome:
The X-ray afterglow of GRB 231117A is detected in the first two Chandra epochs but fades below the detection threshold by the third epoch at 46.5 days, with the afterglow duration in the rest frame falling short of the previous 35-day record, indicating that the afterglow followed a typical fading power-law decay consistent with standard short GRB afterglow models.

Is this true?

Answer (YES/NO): NO